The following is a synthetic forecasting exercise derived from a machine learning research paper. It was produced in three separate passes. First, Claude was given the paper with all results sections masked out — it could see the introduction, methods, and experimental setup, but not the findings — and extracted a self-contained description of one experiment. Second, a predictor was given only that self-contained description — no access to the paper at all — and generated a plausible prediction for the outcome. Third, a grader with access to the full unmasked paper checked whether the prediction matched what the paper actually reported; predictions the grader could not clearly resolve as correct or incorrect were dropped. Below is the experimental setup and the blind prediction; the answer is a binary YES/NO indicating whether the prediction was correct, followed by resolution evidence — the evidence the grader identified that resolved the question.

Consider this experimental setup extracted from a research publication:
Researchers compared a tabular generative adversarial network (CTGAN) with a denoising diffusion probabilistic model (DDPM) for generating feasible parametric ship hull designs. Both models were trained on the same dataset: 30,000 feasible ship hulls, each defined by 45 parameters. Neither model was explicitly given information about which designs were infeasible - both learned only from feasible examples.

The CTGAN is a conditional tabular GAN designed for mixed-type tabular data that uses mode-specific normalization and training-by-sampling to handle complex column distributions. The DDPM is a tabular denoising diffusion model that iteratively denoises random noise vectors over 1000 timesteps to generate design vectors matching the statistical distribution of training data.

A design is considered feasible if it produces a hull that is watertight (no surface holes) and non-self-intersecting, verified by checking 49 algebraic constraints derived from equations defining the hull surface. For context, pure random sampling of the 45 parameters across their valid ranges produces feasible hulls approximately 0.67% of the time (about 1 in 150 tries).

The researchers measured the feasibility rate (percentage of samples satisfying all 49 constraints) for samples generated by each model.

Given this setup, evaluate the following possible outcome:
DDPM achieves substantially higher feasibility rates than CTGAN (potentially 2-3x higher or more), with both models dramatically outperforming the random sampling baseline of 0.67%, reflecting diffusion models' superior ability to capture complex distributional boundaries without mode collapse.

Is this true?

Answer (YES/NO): NO